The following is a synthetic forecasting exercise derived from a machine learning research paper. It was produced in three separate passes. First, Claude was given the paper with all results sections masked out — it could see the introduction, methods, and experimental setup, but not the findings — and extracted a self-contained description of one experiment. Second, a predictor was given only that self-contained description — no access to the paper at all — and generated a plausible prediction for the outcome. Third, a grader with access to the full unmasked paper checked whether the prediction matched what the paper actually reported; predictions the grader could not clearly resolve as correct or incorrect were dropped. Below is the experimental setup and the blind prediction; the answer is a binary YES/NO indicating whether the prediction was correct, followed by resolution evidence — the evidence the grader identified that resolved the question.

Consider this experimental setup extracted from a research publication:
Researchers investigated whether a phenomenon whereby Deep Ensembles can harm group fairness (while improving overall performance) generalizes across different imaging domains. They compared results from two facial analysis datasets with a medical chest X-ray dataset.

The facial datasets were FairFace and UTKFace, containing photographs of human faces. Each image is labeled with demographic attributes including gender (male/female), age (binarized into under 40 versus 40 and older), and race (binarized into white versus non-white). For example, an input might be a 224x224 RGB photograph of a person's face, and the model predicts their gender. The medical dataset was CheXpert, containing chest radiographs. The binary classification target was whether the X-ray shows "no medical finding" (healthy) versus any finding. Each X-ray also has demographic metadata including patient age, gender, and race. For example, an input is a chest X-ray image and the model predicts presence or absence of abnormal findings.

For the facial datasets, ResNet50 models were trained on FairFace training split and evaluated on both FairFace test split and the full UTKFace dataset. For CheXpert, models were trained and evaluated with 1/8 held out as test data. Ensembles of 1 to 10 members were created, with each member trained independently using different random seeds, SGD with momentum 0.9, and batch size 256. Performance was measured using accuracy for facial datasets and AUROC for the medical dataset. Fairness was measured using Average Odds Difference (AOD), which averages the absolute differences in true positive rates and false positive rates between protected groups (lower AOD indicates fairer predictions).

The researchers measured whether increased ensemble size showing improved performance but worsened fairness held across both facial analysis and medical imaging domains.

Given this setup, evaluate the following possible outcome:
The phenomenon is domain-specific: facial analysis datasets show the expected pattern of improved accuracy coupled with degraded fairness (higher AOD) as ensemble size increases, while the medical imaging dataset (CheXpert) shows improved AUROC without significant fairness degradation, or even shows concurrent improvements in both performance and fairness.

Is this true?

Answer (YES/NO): NO